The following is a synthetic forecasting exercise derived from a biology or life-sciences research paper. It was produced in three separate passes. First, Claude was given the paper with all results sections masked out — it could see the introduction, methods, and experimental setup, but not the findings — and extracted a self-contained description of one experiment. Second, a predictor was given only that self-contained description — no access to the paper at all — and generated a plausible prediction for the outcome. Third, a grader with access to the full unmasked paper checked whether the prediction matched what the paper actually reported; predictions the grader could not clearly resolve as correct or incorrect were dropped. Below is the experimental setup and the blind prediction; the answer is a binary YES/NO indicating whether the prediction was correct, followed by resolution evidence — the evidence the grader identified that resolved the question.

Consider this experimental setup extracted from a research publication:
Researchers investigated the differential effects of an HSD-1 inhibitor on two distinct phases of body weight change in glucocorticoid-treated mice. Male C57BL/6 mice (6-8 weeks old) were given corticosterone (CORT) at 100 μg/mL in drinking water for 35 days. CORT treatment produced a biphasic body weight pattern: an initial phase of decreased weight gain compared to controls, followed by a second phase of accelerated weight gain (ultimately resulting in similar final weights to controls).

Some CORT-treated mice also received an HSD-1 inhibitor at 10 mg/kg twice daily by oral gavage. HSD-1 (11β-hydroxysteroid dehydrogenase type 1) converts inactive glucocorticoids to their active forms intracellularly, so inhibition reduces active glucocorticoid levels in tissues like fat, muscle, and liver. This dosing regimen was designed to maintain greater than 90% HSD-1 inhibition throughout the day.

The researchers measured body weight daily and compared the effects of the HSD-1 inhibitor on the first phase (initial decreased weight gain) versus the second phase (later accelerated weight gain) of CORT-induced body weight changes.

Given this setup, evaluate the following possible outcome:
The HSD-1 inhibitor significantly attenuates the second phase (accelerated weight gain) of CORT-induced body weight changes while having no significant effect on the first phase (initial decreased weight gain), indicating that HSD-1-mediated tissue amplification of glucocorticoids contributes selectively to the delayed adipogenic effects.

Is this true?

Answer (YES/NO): NO